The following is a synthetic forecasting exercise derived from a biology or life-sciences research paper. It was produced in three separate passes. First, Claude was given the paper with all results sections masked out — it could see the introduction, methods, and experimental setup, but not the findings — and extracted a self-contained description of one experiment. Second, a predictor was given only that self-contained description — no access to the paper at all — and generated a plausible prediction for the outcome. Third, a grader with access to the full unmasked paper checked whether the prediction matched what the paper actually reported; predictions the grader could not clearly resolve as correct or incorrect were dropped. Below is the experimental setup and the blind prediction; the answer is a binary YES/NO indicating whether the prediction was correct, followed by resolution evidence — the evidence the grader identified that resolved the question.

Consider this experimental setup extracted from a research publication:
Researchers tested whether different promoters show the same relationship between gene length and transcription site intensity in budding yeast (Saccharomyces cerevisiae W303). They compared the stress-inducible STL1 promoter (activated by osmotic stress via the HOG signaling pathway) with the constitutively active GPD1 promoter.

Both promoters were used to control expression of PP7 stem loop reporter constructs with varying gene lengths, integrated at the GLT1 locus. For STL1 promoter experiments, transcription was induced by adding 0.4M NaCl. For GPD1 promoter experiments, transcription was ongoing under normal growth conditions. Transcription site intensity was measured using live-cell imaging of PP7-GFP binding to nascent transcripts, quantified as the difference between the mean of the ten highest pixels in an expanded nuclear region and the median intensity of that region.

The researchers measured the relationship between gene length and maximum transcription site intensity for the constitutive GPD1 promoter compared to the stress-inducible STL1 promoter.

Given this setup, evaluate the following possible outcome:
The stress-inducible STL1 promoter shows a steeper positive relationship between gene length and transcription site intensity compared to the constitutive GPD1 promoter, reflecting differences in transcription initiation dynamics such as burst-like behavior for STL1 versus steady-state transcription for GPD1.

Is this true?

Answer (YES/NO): NO